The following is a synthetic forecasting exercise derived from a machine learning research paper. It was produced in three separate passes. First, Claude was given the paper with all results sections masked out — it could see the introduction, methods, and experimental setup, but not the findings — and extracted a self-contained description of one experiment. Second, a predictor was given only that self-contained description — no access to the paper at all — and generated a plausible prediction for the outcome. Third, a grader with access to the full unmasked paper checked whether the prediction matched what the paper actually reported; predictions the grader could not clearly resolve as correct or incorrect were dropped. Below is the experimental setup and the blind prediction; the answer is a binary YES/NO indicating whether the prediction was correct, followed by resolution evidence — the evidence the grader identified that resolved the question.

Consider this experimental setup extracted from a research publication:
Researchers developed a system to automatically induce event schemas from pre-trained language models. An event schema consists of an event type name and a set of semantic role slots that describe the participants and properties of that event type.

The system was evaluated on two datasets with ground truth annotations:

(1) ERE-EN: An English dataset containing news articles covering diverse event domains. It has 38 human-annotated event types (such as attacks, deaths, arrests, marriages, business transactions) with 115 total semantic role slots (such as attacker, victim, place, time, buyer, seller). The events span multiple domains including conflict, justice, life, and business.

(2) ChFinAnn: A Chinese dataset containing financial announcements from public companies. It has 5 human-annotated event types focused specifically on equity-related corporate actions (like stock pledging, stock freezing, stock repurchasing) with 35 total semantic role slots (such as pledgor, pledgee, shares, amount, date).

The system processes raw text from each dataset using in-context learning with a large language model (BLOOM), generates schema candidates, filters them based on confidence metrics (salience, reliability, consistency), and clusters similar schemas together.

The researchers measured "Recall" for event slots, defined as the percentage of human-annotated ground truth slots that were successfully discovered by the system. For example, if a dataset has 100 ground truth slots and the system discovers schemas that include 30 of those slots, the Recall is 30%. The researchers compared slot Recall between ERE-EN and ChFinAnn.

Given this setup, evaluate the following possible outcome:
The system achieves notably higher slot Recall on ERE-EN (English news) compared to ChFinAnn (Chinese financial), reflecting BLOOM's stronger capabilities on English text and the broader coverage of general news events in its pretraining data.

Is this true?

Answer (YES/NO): YES